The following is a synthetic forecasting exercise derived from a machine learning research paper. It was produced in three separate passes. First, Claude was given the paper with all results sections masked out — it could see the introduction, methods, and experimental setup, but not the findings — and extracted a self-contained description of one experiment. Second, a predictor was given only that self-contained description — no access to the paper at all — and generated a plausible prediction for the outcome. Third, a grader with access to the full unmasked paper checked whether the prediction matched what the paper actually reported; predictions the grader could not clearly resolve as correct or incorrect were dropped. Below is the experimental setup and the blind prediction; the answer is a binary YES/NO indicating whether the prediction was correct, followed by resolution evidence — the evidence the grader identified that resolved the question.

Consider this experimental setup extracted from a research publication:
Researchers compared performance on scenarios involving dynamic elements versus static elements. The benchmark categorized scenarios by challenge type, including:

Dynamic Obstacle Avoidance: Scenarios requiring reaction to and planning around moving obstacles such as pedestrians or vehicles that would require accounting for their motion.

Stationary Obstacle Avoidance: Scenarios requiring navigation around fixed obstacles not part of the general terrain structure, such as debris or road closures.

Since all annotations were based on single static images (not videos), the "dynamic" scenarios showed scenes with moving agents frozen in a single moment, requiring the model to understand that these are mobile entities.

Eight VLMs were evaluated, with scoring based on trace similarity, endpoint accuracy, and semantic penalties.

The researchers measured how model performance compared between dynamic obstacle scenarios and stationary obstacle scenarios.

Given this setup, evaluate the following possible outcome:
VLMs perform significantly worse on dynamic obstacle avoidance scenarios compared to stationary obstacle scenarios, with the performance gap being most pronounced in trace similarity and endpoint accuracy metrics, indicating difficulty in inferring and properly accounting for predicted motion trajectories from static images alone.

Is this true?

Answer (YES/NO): NO